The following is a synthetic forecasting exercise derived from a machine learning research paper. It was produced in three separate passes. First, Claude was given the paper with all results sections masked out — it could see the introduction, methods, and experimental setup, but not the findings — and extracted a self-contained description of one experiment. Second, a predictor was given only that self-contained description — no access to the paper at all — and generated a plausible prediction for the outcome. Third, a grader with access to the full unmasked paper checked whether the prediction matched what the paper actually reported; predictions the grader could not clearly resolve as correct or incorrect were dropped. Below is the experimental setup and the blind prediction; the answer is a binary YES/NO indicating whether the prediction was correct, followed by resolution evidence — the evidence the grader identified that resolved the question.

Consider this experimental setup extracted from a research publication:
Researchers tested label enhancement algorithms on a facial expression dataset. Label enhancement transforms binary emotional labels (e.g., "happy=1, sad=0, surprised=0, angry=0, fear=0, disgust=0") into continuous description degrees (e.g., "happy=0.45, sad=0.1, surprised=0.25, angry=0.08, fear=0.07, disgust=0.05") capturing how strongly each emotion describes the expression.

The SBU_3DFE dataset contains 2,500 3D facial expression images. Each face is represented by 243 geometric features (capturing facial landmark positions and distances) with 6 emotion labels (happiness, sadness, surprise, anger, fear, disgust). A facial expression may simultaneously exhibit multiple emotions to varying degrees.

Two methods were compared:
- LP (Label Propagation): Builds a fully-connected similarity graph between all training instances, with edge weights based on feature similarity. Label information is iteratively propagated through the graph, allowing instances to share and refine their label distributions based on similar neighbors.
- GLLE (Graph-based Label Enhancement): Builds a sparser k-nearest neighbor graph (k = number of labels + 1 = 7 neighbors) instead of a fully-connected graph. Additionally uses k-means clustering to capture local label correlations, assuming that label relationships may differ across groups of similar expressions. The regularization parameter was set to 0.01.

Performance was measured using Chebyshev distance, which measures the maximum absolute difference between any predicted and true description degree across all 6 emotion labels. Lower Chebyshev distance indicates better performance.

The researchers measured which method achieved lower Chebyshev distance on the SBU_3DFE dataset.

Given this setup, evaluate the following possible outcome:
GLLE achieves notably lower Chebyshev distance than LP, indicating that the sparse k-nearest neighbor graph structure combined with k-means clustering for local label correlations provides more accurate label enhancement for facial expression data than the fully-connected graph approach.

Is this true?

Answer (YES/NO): NO